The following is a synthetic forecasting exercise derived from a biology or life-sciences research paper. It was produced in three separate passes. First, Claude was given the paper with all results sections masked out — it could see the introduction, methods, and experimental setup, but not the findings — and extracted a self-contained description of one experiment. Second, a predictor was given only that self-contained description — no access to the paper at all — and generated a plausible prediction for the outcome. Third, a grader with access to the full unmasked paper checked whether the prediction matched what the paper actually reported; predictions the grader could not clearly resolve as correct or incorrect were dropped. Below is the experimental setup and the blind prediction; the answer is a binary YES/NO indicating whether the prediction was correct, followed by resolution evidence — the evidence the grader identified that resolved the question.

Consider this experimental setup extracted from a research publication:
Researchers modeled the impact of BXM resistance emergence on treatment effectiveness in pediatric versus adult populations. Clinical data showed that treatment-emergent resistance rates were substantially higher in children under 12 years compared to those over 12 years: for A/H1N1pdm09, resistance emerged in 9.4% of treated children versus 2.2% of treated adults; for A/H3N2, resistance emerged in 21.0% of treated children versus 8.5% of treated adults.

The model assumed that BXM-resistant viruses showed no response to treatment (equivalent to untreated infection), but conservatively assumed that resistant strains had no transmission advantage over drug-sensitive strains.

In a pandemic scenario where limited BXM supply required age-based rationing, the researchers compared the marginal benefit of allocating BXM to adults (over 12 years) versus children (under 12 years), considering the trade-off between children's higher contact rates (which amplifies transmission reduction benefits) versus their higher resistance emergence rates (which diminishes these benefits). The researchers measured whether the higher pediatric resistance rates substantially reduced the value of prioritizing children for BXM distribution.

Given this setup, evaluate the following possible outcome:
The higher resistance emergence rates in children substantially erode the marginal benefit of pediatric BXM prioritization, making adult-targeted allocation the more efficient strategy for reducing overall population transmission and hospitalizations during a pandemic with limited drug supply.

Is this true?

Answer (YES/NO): NO